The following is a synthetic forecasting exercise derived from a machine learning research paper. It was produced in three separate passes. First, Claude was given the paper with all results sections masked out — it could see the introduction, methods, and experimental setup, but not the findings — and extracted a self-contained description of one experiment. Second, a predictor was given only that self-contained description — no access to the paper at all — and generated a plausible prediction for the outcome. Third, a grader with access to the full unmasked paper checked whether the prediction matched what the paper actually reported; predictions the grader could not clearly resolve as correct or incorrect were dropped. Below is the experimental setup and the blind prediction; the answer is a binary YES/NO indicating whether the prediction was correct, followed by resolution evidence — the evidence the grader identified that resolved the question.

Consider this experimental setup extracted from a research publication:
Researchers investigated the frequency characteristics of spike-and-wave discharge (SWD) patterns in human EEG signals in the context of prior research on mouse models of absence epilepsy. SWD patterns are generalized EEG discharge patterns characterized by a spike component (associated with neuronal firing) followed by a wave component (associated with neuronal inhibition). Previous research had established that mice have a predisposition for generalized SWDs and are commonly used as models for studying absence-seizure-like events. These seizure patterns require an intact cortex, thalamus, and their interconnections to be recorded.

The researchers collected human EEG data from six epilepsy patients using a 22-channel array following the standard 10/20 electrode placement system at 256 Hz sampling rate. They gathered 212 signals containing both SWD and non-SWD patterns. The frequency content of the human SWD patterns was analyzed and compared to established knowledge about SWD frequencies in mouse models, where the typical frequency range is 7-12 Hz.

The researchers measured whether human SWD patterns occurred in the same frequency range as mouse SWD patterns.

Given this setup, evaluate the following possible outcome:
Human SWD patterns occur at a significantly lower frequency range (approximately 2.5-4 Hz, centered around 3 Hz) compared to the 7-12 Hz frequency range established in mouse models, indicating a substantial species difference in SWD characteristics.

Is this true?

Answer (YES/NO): NO